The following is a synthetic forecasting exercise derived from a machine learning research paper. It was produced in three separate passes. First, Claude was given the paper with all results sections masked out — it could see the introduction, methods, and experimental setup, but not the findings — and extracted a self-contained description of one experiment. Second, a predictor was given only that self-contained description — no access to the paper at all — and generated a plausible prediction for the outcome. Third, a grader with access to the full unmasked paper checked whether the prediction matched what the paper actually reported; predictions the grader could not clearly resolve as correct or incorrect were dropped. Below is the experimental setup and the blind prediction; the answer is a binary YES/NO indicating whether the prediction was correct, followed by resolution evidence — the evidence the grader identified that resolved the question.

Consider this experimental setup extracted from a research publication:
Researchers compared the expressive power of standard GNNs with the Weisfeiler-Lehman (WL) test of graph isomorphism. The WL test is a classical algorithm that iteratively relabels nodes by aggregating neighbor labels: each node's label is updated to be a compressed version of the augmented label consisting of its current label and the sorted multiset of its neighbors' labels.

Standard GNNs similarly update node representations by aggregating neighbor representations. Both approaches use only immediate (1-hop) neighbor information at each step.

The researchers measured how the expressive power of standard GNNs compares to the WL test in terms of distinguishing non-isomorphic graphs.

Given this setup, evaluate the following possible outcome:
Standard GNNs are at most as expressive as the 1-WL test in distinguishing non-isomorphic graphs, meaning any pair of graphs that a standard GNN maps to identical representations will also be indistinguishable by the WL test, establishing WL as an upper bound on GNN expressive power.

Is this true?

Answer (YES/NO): YES